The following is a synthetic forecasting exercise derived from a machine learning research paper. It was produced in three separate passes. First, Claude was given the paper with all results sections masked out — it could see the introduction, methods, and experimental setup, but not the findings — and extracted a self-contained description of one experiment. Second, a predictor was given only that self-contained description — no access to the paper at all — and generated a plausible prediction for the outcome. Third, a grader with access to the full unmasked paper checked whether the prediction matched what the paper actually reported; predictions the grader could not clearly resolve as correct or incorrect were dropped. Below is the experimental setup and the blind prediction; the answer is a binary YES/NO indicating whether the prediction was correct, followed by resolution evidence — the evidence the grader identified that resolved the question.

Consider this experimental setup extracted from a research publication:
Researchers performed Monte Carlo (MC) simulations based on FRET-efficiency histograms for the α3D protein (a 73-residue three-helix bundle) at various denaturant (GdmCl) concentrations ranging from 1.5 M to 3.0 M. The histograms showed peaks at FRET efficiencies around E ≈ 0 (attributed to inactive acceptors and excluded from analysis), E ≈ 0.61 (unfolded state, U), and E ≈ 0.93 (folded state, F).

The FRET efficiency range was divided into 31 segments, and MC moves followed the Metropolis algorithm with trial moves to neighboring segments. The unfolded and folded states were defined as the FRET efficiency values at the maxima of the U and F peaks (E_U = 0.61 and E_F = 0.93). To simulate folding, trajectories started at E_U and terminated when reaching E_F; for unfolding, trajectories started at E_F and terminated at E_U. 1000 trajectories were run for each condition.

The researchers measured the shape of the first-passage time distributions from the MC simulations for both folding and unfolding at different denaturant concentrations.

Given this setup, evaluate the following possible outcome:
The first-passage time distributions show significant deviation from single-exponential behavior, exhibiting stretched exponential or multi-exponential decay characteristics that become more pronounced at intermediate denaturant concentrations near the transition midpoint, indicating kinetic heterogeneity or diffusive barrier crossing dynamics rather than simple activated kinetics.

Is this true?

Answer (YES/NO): NO